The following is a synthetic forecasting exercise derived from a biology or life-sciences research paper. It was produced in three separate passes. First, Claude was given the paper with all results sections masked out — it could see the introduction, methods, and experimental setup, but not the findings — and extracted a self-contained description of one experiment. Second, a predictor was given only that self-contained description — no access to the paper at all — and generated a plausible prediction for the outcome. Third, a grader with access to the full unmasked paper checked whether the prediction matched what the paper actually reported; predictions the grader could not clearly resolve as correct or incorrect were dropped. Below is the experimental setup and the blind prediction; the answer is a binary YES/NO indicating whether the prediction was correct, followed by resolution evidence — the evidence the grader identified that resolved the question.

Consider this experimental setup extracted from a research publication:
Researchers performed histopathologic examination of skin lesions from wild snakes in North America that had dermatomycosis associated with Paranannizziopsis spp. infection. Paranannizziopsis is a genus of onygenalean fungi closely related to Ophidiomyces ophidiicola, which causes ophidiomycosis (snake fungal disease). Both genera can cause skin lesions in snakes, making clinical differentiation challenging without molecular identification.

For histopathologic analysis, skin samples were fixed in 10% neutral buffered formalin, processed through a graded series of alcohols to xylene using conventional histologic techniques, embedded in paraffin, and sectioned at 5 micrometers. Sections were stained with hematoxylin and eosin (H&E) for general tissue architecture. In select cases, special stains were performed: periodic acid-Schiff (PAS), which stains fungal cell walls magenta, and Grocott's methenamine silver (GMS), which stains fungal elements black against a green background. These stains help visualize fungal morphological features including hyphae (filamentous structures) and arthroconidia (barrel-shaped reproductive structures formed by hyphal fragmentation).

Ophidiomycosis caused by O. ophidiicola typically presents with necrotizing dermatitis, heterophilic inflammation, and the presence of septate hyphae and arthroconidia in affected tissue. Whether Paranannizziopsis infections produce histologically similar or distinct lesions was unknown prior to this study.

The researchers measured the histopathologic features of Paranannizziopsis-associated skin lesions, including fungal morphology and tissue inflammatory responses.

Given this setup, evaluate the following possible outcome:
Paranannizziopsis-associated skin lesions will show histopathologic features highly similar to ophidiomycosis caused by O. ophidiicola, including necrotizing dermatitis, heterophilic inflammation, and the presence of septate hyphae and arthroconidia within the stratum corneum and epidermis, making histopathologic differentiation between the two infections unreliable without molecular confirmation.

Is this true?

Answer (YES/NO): NO